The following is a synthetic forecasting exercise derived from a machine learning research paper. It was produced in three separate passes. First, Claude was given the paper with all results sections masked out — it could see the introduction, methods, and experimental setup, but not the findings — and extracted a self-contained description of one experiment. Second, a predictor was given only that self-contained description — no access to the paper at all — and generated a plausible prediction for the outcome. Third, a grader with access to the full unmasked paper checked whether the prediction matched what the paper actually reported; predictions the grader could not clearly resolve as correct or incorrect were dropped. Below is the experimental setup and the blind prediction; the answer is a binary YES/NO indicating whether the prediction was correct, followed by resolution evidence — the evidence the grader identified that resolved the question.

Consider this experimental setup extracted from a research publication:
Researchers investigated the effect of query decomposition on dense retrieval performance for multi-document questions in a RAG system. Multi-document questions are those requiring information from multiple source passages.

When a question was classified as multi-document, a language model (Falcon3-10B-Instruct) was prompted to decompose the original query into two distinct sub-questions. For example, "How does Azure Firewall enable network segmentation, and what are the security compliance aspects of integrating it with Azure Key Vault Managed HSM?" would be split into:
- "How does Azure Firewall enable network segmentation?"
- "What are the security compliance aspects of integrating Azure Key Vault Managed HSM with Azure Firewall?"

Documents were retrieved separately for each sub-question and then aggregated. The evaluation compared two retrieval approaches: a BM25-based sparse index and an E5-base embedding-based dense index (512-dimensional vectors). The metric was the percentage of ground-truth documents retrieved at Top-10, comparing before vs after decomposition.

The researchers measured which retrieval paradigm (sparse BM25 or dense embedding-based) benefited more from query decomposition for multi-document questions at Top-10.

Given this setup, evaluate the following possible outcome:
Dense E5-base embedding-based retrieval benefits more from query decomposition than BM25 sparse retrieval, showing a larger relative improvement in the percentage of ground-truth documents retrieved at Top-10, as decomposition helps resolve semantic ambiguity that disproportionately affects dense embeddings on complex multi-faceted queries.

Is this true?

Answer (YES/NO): YES